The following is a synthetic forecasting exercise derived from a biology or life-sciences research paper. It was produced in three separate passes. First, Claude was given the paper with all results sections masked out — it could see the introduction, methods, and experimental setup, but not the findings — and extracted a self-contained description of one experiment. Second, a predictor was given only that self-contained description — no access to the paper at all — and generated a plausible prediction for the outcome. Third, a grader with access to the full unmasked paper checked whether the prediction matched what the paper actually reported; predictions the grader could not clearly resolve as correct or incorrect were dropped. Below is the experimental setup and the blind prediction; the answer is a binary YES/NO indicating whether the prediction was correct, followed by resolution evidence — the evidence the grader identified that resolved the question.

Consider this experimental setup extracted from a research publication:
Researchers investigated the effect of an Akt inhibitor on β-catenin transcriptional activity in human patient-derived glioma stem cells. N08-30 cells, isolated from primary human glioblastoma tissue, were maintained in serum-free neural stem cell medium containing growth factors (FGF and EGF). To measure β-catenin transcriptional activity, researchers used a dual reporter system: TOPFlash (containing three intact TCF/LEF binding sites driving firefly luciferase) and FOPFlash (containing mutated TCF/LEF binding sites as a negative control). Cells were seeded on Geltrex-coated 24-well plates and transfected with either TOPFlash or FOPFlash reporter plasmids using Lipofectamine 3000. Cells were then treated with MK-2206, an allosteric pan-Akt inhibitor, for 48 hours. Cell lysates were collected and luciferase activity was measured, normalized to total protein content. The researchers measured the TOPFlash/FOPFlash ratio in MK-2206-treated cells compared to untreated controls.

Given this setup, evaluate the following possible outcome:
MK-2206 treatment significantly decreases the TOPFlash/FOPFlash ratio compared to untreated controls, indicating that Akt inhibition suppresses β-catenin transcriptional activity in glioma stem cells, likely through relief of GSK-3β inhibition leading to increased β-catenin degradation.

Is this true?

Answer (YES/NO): YES